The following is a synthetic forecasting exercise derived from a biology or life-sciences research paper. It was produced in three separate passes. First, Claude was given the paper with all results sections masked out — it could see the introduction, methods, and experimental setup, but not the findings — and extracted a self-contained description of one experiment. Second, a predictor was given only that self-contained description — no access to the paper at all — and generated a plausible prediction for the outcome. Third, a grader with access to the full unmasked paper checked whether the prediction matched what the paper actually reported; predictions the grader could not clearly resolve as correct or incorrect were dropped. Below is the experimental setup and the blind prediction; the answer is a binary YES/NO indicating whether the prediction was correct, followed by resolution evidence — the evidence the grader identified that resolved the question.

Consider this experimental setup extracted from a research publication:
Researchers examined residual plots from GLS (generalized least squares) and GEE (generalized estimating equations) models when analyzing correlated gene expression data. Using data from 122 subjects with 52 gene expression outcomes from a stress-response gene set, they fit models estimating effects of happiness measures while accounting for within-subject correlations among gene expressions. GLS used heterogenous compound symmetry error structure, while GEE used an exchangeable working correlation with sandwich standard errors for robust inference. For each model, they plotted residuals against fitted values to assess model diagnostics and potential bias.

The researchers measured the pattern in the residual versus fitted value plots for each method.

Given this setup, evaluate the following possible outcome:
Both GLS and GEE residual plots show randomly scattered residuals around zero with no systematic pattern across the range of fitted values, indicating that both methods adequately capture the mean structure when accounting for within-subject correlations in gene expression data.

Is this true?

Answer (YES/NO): NO